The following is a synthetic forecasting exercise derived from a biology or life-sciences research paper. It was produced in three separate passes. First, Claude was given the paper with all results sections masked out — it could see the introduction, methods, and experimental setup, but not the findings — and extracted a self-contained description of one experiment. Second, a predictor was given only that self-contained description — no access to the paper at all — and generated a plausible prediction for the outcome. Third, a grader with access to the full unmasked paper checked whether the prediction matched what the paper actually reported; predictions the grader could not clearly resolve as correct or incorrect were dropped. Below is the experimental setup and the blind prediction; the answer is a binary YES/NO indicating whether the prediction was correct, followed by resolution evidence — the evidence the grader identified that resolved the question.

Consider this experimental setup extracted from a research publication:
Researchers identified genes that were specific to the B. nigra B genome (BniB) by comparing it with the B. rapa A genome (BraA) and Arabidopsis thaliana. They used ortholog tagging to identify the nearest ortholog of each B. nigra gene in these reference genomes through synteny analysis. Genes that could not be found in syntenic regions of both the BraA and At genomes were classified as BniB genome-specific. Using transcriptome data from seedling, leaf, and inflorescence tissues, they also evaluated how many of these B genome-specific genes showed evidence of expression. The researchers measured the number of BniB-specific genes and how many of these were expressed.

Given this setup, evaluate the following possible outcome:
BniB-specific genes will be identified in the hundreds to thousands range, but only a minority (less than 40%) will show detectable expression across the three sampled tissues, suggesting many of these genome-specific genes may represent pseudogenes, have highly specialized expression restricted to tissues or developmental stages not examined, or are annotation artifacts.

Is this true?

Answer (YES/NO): NO